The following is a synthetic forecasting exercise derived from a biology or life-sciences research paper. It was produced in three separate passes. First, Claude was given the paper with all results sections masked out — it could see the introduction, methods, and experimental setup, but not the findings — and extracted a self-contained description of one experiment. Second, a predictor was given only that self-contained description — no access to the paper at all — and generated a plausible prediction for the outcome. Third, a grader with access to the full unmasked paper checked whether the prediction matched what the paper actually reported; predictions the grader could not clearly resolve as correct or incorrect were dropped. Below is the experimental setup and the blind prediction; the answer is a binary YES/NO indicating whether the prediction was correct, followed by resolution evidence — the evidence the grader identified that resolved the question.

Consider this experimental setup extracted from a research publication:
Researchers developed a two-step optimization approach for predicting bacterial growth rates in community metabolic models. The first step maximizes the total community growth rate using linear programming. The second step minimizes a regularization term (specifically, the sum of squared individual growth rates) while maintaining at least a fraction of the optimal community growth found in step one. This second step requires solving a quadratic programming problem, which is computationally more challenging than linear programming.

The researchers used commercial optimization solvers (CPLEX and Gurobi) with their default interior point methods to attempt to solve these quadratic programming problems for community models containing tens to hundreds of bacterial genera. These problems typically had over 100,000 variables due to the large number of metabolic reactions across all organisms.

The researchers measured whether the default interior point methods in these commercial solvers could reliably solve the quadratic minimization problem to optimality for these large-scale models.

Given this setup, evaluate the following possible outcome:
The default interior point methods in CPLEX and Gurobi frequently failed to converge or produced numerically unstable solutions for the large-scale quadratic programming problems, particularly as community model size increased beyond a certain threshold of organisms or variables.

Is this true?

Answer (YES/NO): YES